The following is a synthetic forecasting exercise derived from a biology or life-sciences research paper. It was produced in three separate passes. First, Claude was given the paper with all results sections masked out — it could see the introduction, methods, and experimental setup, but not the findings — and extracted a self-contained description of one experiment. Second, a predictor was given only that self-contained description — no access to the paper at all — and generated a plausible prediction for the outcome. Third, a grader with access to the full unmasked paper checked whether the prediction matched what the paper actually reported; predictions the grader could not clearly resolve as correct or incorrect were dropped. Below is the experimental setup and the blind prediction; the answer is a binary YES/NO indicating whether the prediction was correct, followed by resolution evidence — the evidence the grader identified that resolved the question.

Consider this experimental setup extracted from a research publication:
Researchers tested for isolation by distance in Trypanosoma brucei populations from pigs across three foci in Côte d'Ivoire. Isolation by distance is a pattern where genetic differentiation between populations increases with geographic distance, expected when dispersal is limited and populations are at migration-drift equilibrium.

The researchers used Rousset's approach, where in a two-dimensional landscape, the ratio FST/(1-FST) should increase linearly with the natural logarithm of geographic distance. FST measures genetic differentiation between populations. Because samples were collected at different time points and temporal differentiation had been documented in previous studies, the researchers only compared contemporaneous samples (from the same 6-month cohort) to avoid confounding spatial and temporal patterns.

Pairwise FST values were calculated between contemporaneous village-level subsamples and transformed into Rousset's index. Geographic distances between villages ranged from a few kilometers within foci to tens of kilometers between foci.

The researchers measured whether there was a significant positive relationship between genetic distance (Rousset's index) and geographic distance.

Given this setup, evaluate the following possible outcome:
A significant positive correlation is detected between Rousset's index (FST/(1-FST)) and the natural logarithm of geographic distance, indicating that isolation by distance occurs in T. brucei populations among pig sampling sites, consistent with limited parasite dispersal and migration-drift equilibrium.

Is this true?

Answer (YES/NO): NO